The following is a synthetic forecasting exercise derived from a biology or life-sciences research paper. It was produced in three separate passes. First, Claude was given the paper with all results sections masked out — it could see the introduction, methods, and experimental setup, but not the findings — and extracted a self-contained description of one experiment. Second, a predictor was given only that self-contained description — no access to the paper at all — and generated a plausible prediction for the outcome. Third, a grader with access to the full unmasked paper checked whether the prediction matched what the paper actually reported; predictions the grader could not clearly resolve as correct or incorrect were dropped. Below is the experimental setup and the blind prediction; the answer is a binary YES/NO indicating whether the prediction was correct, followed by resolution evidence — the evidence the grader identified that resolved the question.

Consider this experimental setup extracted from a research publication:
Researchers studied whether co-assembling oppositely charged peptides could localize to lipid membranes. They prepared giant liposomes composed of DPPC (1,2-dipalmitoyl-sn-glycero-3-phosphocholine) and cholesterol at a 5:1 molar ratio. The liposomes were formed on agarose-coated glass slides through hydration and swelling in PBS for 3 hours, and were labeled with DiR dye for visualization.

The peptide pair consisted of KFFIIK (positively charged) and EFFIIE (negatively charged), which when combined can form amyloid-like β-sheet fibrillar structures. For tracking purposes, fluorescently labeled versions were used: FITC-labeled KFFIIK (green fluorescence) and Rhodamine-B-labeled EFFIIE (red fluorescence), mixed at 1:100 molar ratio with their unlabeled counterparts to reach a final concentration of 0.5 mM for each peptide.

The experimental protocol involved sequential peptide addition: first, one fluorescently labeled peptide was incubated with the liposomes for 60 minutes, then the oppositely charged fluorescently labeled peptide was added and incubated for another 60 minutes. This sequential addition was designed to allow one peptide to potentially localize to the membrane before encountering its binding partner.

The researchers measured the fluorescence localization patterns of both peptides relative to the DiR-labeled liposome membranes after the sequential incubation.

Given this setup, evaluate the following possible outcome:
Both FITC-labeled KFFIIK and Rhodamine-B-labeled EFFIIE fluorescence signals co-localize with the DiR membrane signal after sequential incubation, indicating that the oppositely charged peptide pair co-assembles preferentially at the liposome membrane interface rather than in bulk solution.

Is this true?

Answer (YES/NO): NO